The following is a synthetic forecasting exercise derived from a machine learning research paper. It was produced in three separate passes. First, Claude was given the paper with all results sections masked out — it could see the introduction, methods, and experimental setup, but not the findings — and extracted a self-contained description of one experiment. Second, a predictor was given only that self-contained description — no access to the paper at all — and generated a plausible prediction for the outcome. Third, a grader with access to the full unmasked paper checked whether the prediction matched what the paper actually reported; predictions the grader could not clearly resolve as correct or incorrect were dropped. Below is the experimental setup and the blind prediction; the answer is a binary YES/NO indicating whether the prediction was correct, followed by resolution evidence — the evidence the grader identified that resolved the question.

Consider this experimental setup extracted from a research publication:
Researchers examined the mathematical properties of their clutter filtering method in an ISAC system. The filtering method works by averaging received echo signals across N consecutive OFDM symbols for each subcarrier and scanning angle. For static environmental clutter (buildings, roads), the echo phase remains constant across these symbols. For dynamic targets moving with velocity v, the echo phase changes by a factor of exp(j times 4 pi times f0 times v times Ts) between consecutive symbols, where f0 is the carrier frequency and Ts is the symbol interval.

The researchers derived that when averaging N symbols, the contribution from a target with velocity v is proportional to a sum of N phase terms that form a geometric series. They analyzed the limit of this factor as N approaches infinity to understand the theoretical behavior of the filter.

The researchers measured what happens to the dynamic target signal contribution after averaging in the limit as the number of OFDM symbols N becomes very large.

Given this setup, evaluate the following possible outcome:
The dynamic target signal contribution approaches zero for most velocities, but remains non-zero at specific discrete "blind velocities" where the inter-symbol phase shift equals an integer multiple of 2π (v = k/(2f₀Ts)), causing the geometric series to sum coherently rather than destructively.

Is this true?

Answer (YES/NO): NO